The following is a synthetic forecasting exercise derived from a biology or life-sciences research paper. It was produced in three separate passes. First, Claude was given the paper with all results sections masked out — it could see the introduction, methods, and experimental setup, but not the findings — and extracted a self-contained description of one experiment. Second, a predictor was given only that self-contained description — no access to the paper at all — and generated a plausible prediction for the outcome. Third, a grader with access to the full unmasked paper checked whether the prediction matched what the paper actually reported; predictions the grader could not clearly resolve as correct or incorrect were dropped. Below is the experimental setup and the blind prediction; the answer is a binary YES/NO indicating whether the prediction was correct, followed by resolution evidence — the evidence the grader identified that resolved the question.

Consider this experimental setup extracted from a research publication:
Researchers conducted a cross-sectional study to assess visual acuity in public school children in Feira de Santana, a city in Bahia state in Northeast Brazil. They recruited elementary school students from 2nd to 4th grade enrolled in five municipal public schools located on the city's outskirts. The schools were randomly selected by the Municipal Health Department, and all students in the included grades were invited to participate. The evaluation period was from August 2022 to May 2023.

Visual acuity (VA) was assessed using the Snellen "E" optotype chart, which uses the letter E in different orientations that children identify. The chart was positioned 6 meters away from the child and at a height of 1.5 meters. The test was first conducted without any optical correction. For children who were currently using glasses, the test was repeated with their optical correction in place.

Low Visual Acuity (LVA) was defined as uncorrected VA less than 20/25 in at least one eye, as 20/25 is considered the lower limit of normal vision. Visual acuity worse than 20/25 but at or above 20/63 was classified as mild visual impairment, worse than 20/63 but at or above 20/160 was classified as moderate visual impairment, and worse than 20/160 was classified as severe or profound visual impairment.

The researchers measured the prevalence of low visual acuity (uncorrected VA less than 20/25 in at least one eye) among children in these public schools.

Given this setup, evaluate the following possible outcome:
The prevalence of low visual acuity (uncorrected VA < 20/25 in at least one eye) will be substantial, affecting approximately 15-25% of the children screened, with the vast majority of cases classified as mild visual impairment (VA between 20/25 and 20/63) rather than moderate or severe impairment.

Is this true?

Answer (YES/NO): NO